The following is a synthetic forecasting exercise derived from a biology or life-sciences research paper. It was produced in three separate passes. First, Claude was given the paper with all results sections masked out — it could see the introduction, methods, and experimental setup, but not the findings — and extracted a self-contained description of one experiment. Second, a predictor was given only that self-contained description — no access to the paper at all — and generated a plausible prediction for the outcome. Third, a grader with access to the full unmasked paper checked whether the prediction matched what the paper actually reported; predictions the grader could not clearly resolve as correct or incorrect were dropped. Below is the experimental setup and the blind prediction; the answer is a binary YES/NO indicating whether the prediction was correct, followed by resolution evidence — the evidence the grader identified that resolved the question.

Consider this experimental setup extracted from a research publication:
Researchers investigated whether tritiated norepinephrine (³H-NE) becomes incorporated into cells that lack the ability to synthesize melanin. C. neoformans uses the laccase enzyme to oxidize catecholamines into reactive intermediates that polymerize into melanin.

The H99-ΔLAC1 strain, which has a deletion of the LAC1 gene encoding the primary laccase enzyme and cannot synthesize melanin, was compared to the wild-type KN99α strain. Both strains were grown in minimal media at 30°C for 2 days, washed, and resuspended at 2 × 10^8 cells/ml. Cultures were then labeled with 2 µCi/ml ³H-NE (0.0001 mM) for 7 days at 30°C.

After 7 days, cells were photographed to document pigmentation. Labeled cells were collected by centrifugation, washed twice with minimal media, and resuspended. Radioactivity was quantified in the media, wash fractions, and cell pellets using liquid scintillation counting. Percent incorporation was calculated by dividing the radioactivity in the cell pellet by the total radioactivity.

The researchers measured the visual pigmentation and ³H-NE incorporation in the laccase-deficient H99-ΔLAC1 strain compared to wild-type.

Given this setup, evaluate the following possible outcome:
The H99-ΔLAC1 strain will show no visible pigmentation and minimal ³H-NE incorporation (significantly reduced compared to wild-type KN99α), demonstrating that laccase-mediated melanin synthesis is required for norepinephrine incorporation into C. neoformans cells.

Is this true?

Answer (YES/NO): YES